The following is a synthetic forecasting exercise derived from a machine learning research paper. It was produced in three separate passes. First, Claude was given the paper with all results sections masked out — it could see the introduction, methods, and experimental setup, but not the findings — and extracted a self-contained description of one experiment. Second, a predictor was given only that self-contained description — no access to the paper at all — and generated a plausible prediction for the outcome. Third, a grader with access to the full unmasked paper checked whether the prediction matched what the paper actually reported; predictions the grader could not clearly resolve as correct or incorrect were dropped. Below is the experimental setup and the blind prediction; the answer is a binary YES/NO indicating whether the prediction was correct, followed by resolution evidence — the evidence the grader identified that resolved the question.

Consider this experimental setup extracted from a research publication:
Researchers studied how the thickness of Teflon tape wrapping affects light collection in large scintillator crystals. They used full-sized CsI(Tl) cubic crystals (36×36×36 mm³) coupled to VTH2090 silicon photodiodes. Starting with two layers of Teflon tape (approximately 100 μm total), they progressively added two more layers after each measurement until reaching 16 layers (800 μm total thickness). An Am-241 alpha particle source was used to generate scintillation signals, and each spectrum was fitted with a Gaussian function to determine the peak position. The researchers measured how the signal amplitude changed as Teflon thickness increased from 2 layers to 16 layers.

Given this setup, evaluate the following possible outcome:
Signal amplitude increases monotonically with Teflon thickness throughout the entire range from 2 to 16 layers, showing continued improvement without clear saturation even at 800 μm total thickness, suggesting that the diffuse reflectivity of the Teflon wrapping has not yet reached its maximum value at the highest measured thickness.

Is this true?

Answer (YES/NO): NO